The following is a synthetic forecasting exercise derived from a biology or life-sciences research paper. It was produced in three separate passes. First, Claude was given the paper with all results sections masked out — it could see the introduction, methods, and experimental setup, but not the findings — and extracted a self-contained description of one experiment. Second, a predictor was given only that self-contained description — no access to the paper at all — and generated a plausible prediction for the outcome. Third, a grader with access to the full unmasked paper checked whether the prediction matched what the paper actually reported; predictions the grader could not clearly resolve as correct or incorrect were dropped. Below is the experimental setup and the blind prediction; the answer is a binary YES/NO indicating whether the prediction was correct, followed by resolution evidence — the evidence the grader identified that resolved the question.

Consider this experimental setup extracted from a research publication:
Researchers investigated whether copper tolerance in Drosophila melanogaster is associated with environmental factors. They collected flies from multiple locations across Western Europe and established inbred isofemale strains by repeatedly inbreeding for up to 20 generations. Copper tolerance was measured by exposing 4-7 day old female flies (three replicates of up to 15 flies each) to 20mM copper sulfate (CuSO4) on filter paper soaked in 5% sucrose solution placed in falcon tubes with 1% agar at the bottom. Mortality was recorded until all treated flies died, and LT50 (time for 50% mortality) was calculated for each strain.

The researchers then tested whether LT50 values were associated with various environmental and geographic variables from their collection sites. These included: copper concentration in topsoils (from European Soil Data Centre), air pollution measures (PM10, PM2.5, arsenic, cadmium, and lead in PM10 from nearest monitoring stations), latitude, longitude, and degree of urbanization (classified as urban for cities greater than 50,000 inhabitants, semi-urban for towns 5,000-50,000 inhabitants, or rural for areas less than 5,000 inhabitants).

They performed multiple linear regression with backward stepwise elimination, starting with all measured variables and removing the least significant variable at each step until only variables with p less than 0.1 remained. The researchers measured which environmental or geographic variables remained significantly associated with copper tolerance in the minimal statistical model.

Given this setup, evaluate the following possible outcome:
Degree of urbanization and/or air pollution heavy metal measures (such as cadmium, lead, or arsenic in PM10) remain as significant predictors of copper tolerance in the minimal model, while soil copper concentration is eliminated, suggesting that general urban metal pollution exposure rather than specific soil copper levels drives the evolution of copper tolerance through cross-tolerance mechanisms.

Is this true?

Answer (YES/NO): NO